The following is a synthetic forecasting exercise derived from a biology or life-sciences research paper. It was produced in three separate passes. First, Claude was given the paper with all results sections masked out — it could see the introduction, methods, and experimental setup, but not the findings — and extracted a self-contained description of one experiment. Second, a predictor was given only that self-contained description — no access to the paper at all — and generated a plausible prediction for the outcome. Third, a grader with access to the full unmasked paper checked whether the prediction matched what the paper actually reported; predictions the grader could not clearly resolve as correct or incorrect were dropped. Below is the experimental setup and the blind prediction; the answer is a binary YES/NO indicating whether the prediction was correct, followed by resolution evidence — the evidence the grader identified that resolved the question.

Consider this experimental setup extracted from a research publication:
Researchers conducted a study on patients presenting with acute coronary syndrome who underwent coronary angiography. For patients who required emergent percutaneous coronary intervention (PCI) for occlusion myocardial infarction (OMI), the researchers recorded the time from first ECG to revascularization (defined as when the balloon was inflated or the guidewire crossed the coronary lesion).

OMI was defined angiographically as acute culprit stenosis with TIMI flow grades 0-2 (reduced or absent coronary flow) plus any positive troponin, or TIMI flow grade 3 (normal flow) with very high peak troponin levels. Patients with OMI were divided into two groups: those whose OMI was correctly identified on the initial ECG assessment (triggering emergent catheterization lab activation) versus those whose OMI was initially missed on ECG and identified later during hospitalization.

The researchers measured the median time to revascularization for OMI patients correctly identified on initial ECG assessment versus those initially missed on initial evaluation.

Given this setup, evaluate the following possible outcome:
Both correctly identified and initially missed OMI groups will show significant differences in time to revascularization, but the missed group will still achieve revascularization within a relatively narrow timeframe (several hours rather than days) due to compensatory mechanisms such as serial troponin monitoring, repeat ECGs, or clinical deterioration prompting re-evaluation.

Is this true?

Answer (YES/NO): YES